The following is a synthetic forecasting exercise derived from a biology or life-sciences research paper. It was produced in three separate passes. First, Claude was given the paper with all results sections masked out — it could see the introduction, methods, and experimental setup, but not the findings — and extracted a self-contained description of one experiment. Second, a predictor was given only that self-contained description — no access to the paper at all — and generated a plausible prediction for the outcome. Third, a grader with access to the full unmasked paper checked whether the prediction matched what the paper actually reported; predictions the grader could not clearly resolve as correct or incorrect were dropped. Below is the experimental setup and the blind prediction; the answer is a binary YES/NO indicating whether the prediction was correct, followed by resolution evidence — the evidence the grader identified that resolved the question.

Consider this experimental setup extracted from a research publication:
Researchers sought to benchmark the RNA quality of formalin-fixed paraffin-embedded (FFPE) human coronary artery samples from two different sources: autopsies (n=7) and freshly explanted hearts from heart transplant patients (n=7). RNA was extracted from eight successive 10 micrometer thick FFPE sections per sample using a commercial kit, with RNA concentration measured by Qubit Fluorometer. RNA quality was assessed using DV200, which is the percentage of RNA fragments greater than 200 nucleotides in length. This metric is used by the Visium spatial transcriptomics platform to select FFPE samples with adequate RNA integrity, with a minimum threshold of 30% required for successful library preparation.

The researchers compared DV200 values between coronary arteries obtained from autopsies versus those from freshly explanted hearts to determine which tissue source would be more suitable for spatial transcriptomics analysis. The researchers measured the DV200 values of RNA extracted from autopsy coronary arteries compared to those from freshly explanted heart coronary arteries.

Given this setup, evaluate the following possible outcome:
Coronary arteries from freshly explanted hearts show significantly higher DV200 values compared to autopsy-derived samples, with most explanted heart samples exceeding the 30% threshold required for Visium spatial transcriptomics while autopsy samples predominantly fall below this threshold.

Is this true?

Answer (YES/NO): NO